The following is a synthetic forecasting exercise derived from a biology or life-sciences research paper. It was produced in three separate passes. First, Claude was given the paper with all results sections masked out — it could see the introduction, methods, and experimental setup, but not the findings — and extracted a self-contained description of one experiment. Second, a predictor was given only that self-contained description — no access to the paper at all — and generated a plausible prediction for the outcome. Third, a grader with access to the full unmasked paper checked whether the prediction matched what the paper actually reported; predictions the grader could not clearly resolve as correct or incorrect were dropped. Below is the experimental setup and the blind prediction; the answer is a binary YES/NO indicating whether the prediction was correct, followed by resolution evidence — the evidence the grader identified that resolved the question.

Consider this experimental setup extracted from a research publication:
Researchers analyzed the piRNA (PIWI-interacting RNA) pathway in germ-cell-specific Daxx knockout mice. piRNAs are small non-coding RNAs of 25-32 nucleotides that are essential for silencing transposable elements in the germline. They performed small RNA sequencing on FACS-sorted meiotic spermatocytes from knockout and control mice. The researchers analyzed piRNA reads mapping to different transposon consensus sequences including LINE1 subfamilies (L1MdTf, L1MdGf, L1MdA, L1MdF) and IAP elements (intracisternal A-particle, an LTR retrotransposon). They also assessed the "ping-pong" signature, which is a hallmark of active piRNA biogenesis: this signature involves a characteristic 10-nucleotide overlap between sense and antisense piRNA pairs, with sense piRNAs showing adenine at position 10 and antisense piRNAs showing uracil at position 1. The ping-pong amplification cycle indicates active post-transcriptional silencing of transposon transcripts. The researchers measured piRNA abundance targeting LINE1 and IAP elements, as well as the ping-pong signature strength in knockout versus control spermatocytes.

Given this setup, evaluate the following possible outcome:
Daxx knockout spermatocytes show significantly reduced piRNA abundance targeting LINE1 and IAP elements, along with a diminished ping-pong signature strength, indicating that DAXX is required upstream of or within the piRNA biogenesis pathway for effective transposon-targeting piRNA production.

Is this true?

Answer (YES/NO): NO